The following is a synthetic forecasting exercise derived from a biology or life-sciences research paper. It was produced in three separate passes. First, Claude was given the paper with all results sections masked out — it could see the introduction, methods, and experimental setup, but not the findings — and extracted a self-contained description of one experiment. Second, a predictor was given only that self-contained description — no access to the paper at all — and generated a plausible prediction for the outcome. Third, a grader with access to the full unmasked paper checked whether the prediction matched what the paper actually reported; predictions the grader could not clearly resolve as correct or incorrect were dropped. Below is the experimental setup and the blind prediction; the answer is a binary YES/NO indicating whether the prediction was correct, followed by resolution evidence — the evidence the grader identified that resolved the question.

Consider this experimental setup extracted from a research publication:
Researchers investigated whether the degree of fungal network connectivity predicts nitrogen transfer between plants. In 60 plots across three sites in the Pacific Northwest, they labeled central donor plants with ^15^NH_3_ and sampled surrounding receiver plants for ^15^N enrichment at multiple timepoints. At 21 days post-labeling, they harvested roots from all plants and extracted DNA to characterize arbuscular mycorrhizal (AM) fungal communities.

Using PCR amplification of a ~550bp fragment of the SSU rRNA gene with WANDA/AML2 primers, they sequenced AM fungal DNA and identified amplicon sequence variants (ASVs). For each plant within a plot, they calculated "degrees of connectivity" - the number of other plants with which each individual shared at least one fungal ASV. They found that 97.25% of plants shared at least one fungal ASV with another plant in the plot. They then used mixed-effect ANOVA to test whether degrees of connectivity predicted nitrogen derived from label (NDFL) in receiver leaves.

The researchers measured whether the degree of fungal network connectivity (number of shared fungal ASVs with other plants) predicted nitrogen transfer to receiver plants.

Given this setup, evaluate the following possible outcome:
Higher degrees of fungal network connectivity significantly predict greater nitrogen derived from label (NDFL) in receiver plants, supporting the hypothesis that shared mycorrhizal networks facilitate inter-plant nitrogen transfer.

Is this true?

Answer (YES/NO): NO